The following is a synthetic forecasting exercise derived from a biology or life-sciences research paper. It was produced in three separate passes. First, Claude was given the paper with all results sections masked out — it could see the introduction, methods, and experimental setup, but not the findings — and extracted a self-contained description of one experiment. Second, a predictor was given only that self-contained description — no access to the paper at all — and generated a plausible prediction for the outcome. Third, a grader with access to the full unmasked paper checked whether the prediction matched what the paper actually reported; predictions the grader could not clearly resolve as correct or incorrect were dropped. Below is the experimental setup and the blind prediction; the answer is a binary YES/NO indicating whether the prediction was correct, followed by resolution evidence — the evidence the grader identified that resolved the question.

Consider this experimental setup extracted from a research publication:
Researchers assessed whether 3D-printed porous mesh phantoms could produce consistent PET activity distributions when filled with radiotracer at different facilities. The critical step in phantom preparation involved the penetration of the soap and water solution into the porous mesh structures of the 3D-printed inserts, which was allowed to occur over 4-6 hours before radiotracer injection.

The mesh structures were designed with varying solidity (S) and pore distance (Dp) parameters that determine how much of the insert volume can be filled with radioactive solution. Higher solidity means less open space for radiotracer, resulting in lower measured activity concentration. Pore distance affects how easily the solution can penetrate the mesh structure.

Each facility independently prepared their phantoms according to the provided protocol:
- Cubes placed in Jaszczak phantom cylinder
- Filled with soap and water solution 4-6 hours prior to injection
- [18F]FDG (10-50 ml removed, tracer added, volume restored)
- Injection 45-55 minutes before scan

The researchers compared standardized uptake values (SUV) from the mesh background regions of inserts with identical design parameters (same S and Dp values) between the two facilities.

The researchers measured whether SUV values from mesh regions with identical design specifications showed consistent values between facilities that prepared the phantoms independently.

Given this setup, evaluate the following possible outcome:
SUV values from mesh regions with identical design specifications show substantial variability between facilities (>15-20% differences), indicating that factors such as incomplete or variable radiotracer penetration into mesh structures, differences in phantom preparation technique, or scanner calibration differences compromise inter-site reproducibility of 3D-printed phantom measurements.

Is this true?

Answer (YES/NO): NO